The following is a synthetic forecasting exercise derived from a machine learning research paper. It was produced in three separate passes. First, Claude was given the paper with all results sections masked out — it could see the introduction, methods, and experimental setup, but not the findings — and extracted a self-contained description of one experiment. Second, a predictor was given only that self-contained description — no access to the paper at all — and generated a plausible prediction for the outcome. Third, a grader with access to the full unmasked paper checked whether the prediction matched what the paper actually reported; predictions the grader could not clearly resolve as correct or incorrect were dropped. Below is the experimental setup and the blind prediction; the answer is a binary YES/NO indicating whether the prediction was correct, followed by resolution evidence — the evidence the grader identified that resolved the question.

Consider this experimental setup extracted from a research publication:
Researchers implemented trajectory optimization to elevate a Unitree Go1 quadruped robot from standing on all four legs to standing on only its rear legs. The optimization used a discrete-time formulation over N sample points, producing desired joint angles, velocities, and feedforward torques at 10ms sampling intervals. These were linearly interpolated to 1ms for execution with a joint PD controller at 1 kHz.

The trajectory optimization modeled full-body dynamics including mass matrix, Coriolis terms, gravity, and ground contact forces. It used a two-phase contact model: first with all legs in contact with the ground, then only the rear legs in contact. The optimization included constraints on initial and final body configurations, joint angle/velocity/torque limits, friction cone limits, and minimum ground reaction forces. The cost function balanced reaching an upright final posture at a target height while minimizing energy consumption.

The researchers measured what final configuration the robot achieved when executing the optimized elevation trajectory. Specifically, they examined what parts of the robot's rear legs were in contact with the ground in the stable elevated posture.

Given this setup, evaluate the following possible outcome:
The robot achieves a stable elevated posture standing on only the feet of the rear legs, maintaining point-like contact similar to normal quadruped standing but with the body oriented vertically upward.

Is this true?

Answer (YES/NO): NO